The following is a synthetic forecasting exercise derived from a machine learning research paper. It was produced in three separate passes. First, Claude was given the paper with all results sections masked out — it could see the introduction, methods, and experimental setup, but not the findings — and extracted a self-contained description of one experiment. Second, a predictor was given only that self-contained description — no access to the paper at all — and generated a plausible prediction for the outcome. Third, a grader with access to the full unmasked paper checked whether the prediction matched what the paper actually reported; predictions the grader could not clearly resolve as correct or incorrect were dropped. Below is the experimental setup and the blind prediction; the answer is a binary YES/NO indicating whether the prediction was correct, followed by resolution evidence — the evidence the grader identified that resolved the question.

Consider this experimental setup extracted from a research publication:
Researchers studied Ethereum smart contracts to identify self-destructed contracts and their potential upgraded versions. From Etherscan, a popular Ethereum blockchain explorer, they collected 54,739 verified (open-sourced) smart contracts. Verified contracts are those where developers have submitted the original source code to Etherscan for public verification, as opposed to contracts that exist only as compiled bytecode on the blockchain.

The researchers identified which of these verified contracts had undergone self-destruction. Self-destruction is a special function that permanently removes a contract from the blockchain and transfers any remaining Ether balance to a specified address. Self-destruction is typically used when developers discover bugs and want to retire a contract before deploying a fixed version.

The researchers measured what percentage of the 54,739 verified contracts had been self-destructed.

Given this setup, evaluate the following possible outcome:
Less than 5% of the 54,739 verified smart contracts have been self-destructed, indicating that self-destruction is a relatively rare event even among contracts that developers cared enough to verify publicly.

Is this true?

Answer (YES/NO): YES